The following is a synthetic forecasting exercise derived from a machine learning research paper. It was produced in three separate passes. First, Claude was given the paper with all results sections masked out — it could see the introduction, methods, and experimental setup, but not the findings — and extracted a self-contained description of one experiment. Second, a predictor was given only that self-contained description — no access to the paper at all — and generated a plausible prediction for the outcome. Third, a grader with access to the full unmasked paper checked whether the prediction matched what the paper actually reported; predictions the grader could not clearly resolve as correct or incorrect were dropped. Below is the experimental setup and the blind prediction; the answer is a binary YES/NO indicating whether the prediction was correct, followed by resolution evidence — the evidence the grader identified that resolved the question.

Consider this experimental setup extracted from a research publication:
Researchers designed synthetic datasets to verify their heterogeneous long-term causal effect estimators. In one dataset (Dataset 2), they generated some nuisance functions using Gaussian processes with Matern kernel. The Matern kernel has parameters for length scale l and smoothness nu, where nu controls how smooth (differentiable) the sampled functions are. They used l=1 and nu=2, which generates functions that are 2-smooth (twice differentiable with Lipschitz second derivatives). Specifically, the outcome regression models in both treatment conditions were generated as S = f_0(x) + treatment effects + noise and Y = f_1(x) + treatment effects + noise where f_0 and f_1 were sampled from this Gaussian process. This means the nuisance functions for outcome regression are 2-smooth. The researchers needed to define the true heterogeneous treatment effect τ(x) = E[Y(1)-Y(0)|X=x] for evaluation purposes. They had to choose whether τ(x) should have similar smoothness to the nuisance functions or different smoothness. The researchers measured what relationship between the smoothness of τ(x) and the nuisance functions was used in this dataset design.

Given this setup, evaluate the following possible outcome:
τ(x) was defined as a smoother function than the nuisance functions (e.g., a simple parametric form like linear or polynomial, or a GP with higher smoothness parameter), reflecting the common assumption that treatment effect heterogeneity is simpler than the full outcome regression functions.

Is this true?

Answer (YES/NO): YES